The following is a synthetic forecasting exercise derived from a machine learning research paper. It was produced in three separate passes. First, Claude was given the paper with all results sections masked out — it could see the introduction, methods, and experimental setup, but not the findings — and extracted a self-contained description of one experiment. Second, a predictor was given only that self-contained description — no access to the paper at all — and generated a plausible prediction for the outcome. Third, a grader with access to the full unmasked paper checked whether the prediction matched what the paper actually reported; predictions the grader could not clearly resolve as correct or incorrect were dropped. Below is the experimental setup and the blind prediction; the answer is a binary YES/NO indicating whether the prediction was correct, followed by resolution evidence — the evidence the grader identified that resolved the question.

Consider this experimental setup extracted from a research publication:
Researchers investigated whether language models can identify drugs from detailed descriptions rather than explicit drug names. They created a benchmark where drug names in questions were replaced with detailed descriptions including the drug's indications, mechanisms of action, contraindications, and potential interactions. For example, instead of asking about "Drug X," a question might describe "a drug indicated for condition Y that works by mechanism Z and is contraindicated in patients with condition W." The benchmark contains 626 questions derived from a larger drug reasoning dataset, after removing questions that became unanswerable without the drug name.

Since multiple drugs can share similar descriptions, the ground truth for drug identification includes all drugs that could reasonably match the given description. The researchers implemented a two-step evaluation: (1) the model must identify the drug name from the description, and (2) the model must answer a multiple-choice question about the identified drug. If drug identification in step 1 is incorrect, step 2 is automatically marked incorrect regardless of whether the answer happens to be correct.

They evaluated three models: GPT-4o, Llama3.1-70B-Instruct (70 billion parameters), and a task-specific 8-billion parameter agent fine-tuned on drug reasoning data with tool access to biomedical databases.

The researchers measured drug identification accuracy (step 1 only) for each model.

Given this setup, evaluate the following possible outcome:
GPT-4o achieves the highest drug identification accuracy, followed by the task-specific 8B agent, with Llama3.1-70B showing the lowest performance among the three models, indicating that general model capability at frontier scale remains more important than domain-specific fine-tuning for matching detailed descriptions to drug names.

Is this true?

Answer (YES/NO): NO